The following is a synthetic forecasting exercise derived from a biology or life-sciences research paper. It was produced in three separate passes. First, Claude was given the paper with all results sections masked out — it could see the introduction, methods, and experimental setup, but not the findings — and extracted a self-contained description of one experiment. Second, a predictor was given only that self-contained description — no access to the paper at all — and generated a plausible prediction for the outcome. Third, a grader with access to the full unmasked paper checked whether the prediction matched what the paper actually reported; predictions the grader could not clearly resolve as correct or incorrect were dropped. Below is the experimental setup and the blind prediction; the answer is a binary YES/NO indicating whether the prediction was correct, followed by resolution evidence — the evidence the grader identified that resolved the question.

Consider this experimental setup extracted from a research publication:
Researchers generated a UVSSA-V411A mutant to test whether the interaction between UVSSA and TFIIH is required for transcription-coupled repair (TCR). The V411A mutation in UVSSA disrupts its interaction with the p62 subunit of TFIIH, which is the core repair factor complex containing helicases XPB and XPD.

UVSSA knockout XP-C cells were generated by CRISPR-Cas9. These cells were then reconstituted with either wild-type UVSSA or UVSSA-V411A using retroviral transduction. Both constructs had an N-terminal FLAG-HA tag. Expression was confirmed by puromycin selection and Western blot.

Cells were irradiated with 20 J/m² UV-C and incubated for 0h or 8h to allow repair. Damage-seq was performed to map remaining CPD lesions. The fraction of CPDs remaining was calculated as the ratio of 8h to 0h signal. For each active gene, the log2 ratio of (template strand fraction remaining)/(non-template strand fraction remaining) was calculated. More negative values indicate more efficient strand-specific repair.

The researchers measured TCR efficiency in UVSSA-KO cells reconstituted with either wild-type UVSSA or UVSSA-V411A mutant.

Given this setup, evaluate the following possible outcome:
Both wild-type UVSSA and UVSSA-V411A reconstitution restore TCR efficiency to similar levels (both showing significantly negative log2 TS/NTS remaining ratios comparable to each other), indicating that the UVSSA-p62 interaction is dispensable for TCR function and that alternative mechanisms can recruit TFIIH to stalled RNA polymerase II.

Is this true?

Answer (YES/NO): NO